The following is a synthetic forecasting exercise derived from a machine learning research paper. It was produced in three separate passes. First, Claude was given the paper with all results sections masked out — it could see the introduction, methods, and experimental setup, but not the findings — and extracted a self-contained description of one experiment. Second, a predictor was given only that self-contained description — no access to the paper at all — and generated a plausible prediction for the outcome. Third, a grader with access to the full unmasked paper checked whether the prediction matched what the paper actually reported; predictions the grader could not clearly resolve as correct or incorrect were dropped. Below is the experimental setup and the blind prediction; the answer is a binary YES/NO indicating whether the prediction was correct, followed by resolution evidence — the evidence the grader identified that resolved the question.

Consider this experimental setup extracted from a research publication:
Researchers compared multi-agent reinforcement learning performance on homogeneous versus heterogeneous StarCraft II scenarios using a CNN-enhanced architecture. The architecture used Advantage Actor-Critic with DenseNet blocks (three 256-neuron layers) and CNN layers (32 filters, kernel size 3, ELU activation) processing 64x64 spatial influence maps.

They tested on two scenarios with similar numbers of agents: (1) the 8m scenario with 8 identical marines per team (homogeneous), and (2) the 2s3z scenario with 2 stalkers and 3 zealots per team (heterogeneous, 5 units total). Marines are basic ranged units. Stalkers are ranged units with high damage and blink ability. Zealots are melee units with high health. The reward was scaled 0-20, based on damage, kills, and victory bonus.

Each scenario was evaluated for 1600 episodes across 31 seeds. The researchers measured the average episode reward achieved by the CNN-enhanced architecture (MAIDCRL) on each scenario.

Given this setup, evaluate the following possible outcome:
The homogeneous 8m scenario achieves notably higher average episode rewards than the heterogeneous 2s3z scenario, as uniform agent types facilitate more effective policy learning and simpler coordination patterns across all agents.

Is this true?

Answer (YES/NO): YES